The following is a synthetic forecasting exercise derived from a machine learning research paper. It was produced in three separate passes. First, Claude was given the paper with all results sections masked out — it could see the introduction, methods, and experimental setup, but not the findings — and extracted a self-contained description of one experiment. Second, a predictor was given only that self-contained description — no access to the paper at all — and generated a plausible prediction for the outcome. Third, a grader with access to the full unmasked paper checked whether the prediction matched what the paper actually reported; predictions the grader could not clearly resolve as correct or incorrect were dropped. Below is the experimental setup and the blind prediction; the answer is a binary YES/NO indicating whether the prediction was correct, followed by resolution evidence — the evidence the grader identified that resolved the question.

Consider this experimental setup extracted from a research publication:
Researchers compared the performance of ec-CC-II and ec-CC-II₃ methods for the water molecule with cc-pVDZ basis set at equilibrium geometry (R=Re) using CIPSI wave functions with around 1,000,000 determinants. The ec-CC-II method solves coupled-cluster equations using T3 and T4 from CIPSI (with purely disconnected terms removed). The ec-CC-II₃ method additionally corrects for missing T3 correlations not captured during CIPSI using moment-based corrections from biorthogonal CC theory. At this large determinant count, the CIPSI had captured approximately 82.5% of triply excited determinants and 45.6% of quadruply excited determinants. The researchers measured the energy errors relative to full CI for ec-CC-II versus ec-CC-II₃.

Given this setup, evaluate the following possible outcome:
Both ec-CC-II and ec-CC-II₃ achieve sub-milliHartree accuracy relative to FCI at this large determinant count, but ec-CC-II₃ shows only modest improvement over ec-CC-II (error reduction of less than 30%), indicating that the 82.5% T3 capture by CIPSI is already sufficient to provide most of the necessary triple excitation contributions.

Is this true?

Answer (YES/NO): YES